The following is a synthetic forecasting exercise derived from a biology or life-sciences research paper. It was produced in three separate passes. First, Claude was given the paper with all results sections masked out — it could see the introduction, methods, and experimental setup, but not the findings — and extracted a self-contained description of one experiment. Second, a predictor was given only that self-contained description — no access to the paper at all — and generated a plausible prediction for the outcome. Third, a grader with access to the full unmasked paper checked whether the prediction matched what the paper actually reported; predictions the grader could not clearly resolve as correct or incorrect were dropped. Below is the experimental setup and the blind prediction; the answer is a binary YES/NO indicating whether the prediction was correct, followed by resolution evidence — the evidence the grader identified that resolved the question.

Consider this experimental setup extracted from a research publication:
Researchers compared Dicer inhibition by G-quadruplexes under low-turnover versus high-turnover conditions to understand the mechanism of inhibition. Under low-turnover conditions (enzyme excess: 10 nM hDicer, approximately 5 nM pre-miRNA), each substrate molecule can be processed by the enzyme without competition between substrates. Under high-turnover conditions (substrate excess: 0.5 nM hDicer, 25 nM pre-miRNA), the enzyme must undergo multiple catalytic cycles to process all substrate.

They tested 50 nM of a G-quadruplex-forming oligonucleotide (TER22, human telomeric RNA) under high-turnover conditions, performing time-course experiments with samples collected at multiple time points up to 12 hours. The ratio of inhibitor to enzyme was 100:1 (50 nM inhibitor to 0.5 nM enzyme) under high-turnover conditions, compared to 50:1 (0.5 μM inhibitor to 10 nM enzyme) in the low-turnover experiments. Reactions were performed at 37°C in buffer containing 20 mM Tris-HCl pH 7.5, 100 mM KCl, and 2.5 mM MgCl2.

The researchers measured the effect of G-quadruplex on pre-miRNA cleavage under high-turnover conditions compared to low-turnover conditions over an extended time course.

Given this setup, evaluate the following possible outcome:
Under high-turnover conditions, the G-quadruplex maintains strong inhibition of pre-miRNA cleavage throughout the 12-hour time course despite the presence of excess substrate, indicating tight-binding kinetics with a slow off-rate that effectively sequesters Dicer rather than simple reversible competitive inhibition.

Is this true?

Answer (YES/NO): YES